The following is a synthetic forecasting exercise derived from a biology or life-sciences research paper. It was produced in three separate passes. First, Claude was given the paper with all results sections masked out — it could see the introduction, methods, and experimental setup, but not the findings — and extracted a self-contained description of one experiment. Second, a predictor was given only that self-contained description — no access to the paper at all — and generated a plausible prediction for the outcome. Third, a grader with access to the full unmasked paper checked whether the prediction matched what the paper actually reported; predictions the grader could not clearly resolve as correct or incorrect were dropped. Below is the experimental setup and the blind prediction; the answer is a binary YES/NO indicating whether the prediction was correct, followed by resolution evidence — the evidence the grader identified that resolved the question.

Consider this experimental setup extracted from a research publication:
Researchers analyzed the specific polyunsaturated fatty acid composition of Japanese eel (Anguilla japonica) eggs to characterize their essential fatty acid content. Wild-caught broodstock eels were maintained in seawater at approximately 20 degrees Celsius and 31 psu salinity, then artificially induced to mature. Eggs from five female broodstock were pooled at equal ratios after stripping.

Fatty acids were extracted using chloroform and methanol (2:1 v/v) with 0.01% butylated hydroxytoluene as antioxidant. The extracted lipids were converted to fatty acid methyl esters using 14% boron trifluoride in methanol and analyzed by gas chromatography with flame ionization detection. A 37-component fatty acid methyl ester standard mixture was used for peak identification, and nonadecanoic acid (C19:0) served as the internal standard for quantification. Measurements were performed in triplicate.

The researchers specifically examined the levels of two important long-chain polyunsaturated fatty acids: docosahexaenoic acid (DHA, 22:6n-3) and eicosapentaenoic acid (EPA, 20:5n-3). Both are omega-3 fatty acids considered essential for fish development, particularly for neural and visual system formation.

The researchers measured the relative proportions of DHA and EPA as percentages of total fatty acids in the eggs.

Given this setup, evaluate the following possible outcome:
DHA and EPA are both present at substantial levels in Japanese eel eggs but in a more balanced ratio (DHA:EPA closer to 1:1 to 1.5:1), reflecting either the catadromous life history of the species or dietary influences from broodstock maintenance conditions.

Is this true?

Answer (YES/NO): NO